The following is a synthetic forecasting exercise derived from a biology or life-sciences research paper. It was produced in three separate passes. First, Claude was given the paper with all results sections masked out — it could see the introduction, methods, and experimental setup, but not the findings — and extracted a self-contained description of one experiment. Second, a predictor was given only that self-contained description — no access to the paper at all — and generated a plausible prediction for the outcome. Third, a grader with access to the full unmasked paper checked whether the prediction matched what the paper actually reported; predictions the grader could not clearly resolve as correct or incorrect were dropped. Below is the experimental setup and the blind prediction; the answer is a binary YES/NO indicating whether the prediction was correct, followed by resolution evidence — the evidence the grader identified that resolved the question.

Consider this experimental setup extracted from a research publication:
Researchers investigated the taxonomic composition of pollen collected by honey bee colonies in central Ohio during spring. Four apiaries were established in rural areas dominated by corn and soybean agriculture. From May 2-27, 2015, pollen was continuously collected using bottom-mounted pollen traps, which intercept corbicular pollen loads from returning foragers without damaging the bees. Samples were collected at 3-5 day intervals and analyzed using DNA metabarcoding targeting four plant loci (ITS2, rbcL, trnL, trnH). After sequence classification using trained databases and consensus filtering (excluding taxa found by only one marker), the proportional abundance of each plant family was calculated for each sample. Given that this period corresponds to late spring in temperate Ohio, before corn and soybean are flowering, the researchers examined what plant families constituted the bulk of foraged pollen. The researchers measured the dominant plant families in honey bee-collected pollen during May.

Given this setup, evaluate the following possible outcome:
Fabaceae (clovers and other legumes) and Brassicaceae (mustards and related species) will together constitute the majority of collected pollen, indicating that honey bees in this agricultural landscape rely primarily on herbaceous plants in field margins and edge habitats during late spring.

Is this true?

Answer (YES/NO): NO